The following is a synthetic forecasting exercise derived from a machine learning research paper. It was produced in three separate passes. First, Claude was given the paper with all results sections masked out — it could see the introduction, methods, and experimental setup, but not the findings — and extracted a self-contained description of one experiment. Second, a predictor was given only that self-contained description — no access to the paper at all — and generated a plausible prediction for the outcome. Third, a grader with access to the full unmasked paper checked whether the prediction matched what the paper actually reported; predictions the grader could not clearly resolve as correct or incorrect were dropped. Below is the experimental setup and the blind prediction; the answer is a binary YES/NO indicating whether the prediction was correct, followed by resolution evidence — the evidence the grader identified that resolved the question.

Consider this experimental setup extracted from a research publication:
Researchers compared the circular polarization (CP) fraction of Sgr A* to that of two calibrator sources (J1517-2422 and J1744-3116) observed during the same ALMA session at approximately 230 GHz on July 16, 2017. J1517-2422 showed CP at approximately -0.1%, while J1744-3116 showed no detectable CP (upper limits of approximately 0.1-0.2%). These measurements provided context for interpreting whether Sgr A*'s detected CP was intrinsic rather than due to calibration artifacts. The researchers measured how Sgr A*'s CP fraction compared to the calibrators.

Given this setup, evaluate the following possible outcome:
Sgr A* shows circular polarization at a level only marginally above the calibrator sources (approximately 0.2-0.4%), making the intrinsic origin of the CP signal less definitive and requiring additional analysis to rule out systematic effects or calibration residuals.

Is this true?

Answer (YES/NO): NO